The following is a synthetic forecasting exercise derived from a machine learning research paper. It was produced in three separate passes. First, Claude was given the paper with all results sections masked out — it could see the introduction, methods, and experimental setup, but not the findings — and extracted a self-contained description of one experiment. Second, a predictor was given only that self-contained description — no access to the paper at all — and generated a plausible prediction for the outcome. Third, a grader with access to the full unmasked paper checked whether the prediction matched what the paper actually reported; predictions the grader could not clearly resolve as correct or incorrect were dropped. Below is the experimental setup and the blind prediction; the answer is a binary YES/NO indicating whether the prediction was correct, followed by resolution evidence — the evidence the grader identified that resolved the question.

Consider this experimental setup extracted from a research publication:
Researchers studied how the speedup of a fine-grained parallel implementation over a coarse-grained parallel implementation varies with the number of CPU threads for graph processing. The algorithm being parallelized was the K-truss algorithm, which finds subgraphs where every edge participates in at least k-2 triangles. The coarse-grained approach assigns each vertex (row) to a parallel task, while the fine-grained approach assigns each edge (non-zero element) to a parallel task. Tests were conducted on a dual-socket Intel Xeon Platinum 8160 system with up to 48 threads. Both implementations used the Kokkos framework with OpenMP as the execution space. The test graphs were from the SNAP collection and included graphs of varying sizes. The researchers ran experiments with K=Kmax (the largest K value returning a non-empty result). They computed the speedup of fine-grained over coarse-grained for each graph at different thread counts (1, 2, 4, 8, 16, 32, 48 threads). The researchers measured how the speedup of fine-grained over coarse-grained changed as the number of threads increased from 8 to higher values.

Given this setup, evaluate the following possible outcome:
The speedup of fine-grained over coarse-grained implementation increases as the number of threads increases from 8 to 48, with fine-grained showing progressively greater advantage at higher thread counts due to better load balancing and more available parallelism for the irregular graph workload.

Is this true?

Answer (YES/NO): NO